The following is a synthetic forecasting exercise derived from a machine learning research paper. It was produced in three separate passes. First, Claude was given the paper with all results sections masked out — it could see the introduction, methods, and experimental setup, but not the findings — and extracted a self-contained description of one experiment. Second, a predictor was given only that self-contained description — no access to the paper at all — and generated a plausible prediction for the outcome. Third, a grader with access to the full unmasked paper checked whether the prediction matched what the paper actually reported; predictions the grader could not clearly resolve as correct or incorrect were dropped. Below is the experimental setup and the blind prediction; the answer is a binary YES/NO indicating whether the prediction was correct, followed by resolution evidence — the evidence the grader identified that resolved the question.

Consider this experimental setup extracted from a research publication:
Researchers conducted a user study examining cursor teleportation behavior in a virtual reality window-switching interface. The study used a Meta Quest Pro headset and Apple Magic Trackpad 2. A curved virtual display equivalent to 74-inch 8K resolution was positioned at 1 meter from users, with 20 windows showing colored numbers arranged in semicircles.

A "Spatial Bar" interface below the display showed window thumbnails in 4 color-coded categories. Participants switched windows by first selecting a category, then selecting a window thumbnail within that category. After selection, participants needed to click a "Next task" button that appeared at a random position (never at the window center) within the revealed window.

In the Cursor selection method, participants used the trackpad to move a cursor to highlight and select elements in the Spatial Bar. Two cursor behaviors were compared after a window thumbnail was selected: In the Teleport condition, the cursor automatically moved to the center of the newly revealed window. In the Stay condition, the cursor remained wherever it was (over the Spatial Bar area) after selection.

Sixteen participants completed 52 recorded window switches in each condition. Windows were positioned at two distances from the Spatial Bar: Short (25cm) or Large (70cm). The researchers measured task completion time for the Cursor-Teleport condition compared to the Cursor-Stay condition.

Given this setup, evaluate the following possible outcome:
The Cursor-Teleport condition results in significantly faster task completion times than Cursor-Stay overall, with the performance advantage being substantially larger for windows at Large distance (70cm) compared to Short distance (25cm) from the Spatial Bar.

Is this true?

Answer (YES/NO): NO